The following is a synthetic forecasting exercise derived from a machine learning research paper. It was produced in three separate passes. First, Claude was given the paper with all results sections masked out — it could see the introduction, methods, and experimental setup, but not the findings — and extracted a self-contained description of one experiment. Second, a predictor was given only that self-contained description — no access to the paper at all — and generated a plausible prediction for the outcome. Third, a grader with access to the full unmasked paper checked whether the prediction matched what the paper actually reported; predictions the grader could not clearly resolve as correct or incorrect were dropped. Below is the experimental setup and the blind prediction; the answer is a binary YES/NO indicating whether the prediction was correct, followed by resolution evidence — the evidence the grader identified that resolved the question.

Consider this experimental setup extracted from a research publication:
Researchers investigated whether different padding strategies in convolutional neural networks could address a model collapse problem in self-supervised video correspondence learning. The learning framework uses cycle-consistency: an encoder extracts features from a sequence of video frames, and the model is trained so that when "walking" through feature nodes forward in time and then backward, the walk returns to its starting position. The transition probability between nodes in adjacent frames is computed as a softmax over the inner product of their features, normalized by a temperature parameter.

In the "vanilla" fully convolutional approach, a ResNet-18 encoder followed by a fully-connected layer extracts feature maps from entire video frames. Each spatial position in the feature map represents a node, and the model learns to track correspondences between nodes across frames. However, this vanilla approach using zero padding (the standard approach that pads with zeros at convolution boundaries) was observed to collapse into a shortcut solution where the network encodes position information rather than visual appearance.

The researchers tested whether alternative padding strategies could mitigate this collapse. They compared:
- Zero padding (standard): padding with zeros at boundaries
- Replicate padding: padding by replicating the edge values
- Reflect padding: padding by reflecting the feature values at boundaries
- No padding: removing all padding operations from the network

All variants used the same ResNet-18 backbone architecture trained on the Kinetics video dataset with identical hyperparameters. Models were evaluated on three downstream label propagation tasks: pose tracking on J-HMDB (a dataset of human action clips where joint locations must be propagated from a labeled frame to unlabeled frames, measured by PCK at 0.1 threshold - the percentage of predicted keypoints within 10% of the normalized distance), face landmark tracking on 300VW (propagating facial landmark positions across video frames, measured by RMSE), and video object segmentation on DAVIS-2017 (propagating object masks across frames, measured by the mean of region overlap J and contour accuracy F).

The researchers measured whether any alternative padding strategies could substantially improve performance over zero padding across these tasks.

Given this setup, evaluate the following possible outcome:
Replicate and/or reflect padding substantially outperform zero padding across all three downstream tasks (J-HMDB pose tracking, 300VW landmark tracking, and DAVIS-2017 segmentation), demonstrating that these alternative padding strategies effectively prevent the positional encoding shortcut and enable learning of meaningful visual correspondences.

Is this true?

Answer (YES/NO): NO